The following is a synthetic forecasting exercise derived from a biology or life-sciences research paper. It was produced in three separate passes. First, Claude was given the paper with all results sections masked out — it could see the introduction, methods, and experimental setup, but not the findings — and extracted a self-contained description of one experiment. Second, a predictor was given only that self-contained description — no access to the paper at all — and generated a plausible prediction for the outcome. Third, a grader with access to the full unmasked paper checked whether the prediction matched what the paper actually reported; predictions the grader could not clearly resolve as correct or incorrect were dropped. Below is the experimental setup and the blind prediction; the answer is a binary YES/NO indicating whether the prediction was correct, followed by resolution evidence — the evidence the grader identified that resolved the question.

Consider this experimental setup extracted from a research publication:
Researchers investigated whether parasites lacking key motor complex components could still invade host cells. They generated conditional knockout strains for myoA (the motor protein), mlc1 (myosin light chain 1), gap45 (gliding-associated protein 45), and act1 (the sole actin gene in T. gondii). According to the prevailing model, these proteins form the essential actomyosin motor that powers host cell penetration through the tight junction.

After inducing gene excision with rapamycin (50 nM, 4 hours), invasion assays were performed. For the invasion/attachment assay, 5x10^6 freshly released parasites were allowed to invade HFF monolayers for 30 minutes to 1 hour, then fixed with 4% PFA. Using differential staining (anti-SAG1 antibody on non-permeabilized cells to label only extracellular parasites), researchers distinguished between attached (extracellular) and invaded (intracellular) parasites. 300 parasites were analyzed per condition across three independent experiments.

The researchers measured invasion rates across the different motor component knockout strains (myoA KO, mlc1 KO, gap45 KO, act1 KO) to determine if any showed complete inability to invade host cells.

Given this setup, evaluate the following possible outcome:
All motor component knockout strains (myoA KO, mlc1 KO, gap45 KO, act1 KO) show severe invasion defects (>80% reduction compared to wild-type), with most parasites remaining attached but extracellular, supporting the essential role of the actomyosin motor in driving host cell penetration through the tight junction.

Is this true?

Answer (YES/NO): NO